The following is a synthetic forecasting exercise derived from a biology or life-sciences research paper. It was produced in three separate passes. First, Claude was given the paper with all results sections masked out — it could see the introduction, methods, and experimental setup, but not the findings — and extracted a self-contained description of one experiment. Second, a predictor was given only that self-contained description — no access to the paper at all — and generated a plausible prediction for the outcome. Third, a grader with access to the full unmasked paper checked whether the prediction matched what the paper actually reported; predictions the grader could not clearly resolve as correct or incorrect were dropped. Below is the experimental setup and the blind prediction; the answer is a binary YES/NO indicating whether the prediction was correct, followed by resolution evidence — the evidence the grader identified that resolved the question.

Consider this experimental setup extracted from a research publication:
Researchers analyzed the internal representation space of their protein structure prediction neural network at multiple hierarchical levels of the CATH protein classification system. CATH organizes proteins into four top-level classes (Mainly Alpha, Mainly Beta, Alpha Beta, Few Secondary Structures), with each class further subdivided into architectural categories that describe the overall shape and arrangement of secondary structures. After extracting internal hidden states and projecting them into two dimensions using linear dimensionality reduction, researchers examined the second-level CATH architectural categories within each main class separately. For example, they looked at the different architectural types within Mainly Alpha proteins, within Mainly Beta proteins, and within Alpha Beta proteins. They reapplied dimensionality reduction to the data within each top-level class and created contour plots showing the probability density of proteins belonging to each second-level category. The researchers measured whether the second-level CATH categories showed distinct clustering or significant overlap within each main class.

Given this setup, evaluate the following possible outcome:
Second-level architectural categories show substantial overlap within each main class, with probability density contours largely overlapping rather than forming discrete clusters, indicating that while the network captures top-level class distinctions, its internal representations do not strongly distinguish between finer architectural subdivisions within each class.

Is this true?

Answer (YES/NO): NO